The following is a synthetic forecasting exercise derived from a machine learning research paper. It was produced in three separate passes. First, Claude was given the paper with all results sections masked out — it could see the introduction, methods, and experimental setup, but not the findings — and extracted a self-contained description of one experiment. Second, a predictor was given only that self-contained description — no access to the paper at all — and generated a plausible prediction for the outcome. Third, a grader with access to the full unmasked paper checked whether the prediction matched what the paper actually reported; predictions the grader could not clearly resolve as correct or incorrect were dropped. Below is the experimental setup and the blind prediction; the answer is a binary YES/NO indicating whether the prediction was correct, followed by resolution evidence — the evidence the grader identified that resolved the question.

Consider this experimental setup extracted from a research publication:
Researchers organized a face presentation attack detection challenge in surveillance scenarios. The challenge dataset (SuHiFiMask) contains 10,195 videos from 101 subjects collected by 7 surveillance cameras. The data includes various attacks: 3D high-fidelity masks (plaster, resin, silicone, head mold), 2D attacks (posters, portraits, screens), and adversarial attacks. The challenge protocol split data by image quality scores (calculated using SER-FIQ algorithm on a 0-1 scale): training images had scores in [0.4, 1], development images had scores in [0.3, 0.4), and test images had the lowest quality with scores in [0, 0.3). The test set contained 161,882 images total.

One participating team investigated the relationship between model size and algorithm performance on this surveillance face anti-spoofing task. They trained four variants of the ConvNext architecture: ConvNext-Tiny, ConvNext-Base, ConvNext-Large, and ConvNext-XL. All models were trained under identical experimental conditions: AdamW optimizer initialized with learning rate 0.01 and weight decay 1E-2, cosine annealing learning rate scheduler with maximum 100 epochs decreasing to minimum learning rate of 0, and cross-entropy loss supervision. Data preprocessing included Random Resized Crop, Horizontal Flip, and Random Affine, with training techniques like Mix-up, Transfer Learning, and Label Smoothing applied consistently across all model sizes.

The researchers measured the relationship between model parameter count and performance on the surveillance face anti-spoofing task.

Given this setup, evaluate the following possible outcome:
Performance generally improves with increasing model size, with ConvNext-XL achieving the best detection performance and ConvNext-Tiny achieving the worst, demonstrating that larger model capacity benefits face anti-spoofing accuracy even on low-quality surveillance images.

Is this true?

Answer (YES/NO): YES